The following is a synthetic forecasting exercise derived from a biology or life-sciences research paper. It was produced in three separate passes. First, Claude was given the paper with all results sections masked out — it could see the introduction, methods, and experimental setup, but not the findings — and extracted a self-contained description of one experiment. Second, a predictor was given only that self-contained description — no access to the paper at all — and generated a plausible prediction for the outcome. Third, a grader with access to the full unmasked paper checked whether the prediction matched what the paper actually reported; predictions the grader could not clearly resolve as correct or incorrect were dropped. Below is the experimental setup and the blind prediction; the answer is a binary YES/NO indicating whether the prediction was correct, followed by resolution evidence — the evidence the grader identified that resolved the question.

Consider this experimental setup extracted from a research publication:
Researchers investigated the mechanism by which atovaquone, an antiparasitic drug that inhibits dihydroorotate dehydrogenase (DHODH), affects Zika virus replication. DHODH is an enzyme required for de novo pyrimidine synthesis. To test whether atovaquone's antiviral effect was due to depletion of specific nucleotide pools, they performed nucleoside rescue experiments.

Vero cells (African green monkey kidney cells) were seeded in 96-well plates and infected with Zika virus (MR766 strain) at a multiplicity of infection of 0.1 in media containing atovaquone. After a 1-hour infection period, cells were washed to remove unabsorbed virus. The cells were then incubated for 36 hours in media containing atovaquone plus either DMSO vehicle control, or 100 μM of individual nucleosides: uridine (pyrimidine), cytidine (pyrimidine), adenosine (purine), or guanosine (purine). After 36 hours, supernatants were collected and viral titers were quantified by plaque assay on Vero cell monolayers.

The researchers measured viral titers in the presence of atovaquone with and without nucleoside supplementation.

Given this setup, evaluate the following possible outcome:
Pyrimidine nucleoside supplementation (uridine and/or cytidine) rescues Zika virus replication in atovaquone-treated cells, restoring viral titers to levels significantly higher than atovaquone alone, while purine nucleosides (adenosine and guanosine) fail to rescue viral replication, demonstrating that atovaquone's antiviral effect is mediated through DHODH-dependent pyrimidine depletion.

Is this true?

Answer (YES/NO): NO